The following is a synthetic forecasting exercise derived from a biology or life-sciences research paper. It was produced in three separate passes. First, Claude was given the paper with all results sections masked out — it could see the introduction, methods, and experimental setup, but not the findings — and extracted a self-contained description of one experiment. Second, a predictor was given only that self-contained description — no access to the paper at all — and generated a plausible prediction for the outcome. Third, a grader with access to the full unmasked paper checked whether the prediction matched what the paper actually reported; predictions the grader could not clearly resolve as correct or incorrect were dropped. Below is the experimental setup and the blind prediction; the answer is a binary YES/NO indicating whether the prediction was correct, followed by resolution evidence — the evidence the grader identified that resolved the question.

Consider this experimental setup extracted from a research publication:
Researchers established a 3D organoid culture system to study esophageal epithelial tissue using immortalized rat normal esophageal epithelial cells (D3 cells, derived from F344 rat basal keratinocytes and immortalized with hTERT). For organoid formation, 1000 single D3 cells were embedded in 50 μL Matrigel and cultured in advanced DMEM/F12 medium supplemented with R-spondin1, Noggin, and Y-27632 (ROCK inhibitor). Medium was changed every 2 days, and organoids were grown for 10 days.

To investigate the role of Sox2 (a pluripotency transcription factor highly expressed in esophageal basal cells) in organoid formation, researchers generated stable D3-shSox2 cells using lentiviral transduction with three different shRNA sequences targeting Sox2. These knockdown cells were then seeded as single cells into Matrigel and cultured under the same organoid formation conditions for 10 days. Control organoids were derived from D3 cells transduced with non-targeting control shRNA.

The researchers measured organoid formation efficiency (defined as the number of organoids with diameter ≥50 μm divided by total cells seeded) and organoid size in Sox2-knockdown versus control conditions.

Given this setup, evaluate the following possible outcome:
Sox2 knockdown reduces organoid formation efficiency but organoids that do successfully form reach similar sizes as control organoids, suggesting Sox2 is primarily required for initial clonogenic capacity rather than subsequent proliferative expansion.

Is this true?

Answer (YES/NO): NO